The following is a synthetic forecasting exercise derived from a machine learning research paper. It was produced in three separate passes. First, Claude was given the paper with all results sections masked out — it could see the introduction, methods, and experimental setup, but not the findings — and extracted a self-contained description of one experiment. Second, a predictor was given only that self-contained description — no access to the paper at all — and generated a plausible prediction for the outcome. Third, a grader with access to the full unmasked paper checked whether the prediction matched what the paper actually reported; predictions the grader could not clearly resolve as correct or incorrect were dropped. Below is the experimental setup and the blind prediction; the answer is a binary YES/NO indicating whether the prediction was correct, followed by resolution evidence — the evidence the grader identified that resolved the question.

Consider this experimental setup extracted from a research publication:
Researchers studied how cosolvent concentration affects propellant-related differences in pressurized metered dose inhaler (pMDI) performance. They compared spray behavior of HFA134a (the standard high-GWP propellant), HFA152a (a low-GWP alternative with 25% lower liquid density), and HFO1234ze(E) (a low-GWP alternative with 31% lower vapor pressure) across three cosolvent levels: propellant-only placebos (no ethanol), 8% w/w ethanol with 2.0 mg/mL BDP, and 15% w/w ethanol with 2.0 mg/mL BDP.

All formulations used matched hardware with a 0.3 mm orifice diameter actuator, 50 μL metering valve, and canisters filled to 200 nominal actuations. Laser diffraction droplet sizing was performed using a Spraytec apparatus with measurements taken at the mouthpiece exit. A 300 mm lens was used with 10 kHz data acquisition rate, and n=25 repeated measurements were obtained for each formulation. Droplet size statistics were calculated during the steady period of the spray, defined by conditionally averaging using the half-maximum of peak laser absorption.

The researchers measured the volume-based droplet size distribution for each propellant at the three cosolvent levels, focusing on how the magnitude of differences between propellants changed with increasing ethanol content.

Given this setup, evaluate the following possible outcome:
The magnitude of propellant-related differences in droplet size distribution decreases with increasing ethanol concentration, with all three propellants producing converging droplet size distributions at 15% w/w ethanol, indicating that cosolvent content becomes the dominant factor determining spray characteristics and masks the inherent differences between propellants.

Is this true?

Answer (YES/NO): YES